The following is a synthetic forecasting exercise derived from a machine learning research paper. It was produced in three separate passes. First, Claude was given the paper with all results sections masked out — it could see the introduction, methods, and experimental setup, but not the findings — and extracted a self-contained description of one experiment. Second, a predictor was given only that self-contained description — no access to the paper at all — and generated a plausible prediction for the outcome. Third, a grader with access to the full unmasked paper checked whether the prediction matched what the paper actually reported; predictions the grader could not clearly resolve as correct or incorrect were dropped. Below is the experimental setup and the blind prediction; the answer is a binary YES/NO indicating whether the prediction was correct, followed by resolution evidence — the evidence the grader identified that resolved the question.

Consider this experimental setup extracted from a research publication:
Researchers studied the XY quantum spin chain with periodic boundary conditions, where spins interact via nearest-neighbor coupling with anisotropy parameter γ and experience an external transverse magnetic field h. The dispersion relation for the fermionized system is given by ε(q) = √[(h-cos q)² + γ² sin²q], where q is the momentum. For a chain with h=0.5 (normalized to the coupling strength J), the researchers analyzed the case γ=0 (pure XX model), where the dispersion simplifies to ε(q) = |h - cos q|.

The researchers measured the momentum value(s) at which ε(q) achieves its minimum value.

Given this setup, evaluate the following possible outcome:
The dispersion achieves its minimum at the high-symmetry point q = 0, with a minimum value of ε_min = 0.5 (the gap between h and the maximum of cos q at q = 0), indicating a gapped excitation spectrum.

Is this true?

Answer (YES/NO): NO